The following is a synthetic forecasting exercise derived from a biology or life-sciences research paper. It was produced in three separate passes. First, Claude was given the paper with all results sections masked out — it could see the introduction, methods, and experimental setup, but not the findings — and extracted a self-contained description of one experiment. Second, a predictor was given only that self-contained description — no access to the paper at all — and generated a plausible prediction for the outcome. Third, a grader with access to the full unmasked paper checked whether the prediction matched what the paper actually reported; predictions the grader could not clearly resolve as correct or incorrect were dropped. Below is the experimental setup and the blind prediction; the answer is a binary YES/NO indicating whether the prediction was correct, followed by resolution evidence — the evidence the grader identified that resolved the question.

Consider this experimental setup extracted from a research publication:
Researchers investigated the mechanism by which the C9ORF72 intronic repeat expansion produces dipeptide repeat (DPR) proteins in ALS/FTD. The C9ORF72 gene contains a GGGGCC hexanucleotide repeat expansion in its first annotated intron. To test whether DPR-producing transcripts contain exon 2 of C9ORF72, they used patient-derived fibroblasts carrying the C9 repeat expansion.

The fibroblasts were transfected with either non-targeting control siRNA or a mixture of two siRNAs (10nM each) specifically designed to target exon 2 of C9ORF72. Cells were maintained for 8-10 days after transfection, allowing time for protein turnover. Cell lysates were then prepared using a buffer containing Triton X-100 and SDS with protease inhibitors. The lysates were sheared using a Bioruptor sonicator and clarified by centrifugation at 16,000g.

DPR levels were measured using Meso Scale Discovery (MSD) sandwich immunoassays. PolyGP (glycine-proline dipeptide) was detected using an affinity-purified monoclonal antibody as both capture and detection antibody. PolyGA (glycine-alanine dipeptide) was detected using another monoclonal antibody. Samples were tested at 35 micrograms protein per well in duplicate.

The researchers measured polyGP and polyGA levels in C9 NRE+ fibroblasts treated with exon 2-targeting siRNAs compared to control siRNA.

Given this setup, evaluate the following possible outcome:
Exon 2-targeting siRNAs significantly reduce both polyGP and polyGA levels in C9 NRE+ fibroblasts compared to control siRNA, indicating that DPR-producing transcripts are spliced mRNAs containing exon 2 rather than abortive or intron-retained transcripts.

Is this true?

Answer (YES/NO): YES